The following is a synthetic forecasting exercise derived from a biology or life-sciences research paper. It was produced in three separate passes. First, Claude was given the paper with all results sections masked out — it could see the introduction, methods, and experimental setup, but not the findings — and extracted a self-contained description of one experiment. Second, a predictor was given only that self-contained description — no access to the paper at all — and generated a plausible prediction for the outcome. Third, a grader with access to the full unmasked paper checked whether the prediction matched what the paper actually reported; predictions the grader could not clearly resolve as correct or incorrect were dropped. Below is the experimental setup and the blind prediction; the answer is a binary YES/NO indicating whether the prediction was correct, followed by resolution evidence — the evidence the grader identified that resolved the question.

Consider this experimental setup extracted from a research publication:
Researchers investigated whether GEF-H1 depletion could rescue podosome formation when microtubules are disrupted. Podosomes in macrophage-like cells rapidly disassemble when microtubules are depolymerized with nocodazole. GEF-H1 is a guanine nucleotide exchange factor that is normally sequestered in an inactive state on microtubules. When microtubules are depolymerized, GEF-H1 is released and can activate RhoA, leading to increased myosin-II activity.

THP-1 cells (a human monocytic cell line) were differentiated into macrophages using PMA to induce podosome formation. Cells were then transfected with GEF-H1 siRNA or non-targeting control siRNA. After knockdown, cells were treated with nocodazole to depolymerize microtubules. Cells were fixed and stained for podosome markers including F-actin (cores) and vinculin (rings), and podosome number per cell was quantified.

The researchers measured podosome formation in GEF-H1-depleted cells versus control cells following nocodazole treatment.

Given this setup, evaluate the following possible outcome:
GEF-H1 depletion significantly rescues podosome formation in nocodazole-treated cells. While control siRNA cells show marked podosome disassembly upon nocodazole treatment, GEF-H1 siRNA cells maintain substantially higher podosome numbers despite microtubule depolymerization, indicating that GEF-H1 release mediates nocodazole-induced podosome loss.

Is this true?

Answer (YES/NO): YES